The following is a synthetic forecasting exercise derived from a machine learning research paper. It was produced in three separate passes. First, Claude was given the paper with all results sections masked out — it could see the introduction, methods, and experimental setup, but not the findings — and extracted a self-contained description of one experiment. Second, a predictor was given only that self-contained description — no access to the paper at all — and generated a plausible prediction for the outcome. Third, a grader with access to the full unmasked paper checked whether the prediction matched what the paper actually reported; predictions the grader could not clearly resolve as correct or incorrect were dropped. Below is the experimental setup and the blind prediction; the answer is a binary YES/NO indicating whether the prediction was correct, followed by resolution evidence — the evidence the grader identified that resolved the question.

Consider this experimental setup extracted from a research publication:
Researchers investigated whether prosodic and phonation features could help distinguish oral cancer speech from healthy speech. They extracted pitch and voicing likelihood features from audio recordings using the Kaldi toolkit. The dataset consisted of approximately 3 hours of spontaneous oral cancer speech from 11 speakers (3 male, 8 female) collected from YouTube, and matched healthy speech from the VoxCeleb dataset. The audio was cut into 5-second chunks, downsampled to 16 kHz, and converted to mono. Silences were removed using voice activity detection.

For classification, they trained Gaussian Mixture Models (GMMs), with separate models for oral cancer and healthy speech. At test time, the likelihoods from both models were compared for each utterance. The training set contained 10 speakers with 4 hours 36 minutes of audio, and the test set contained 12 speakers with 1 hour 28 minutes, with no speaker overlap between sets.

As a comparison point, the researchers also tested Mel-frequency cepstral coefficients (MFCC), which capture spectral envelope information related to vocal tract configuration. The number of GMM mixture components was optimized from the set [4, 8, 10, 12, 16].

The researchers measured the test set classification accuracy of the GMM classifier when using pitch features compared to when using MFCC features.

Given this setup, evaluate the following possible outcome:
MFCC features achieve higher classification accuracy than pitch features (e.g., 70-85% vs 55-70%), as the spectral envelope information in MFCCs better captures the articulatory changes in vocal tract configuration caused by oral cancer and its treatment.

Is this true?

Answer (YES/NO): NO